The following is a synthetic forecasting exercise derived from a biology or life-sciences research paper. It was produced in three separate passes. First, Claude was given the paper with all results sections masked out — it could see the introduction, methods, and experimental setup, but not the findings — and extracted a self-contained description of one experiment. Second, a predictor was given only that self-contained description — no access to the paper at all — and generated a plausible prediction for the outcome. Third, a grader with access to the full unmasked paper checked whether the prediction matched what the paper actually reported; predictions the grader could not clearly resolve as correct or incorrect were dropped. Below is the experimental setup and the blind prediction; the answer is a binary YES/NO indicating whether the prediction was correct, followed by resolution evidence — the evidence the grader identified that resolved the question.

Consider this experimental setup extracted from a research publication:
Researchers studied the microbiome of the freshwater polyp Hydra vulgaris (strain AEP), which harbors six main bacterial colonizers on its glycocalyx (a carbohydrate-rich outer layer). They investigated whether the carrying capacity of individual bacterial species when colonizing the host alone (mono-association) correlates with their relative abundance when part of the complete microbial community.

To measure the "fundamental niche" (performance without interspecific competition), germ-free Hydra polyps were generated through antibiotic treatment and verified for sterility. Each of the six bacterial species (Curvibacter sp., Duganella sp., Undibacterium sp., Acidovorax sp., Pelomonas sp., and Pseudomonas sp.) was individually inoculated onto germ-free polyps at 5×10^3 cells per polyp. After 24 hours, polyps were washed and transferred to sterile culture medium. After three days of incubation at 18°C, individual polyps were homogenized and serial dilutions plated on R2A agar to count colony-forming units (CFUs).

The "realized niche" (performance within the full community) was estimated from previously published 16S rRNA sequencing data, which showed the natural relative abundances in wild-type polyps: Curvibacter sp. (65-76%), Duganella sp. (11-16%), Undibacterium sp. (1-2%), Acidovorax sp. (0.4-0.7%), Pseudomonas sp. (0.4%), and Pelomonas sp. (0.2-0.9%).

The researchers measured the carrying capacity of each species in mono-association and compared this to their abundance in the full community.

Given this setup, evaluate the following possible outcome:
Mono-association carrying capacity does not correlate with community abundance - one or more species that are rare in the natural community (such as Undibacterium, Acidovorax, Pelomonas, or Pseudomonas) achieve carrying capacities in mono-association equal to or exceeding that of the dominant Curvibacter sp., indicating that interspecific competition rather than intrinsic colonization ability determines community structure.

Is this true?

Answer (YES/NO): YES